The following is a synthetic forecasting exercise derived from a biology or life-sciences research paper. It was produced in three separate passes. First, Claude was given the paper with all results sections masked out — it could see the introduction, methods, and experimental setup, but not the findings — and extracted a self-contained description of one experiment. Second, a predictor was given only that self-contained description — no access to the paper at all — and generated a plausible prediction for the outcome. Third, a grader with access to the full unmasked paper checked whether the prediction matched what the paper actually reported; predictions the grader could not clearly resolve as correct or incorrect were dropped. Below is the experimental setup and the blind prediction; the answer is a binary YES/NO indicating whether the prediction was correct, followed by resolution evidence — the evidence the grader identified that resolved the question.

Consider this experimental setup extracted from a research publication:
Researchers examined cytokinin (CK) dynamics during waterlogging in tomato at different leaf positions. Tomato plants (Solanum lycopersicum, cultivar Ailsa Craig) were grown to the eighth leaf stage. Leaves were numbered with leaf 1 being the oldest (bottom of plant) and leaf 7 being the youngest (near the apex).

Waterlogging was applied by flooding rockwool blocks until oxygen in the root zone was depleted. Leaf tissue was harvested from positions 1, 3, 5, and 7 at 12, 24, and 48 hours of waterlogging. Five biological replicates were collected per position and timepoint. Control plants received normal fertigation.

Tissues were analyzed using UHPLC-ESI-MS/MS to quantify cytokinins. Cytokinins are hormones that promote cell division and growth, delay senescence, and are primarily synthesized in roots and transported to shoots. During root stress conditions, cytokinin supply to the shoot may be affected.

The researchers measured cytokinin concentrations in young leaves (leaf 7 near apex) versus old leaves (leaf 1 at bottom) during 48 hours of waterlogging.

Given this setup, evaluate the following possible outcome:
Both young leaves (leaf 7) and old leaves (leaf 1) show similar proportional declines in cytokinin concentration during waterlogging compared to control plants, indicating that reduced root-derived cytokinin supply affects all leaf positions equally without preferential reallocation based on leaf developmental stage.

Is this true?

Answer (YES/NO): NO